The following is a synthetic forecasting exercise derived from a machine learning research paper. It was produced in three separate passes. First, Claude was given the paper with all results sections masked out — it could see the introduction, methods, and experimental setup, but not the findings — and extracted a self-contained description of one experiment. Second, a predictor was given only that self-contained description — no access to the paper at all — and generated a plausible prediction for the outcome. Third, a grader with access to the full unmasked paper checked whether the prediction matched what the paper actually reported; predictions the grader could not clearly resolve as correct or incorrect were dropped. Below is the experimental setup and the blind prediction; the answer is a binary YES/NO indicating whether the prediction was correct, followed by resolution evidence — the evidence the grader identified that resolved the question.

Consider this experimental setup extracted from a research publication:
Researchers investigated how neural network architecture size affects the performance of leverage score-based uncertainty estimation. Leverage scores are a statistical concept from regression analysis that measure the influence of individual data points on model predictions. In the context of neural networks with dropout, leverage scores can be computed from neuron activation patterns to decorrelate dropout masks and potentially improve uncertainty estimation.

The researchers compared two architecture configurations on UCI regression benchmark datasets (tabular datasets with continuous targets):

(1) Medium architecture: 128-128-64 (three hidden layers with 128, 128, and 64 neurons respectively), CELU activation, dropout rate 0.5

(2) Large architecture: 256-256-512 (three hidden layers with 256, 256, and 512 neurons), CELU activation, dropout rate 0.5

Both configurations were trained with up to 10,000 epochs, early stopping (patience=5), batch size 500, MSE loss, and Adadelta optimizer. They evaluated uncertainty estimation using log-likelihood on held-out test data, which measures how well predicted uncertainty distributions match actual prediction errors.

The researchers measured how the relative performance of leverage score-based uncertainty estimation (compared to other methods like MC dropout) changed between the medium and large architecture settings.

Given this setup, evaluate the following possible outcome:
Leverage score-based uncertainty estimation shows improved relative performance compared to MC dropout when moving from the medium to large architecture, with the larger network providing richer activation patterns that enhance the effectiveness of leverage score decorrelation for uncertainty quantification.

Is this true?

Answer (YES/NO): YES